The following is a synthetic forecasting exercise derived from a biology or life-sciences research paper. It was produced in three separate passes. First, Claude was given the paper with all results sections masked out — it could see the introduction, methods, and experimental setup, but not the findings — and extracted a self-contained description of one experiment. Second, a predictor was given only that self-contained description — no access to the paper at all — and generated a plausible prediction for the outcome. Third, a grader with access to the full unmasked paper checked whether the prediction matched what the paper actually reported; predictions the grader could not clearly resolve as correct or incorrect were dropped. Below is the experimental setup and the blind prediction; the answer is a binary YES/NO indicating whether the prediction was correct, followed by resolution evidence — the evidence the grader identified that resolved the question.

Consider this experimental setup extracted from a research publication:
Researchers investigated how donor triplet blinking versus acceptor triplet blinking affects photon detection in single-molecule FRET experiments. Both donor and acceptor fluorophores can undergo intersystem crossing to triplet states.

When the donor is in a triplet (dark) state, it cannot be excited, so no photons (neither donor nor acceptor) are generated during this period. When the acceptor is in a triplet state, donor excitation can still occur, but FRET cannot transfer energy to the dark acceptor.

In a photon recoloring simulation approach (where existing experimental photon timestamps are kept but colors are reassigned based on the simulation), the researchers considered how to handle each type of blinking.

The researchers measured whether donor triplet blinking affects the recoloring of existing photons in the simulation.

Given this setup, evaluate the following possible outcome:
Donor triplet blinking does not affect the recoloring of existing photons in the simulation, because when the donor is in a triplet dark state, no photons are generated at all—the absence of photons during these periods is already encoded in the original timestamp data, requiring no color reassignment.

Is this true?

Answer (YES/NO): YES